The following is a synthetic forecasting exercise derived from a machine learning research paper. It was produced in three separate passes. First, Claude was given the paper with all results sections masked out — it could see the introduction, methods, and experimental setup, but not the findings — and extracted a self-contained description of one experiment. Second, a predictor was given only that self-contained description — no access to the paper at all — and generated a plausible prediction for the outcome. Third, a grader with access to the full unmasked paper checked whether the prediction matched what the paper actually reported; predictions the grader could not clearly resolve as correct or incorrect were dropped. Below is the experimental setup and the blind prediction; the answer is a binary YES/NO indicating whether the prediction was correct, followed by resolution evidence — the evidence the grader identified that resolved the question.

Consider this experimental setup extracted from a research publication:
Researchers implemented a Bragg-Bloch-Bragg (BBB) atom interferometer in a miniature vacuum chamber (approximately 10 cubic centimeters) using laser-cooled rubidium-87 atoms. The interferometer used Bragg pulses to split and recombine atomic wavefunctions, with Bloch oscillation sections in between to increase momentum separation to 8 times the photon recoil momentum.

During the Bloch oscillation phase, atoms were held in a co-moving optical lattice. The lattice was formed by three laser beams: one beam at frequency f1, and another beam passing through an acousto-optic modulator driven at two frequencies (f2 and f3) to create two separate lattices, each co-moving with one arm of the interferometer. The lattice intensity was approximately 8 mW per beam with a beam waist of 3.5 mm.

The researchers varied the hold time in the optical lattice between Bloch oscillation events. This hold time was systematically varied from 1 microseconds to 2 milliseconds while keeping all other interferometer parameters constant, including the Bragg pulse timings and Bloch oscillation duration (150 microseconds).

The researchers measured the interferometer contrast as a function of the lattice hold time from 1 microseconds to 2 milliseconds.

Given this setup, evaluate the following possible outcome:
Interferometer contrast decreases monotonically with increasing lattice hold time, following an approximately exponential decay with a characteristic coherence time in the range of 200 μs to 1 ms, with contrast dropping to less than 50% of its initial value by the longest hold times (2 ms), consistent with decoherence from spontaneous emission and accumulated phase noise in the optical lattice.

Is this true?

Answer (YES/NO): NO